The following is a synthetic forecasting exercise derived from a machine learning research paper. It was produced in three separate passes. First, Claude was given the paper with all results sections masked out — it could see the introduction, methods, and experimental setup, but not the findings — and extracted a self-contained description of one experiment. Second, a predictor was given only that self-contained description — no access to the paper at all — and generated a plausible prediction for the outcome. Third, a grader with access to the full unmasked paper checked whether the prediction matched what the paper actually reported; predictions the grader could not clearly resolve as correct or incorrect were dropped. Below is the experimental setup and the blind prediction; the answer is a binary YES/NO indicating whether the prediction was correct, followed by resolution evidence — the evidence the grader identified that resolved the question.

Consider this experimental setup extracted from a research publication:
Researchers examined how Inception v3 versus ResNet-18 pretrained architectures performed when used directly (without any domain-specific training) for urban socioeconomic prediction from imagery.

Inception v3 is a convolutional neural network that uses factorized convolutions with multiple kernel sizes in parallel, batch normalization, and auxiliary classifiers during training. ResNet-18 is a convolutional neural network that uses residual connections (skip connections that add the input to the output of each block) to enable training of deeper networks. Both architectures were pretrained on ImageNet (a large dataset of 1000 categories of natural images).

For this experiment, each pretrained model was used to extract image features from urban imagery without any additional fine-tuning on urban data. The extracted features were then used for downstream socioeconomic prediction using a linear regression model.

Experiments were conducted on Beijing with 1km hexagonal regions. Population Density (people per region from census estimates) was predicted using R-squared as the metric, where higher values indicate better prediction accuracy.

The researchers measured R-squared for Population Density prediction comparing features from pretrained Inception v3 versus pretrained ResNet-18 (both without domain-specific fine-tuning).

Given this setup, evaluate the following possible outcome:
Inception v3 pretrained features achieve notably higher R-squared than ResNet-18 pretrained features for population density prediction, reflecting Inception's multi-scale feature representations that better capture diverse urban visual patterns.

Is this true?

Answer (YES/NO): NO